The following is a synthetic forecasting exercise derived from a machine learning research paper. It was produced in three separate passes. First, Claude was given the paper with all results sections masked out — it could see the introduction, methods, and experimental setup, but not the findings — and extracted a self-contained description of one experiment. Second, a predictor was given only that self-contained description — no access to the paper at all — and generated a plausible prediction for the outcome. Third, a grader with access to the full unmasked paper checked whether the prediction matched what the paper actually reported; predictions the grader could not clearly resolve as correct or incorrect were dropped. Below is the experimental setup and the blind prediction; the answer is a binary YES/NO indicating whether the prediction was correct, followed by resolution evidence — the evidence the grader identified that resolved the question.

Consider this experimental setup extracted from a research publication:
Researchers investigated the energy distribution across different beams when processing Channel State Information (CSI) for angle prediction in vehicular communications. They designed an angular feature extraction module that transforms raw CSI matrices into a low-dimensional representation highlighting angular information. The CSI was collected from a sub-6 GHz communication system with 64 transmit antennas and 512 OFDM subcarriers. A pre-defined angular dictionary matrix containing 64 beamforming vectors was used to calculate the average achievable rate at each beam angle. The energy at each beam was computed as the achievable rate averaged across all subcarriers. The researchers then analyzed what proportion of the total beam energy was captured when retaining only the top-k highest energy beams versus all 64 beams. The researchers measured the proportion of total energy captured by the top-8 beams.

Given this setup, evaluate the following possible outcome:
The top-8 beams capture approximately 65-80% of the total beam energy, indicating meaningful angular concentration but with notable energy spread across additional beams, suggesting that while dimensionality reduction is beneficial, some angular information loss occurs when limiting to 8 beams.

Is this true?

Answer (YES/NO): NO